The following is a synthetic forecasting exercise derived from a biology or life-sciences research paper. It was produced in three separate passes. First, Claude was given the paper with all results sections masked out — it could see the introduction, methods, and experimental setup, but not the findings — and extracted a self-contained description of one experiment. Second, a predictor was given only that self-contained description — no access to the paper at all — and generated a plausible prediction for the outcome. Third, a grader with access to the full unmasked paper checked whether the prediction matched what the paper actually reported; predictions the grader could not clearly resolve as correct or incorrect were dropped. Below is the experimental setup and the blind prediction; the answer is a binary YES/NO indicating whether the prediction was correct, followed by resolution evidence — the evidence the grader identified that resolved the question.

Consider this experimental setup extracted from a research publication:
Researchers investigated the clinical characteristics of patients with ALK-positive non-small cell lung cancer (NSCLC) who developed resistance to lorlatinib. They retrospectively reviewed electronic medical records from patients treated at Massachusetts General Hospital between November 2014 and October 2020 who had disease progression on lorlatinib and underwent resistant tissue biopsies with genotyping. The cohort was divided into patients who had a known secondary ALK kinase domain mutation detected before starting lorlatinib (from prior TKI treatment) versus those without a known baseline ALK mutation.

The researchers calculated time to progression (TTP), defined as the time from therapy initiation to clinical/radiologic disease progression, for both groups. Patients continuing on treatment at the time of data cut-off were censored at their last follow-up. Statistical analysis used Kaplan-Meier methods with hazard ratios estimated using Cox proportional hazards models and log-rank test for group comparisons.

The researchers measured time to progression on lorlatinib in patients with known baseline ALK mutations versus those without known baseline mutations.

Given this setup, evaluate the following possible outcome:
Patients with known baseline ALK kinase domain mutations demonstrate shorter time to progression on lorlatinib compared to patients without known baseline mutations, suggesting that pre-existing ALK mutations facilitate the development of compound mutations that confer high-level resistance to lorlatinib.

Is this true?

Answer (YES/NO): NO